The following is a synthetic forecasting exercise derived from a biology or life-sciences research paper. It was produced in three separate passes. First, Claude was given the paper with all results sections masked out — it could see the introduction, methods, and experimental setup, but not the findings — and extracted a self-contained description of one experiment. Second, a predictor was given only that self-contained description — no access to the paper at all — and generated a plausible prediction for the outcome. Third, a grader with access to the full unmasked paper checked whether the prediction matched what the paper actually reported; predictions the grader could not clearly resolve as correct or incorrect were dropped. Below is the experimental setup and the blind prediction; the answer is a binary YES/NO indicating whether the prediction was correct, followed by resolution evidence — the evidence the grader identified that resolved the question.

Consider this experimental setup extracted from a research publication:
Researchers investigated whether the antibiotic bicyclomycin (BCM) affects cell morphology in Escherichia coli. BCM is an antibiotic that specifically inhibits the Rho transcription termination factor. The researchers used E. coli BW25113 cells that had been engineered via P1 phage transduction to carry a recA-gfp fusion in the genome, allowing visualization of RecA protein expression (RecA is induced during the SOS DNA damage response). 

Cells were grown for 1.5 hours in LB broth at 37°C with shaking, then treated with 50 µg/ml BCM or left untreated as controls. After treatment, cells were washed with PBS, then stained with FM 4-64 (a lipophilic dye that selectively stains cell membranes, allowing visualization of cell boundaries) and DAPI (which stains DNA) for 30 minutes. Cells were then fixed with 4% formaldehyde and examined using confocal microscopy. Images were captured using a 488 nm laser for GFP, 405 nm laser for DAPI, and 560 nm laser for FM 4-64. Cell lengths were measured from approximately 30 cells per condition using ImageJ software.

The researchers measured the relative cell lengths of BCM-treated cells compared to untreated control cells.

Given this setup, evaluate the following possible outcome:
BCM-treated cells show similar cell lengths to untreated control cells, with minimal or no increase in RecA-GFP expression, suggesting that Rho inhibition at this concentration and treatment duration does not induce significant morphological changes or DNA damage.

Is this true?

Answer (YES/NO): NO